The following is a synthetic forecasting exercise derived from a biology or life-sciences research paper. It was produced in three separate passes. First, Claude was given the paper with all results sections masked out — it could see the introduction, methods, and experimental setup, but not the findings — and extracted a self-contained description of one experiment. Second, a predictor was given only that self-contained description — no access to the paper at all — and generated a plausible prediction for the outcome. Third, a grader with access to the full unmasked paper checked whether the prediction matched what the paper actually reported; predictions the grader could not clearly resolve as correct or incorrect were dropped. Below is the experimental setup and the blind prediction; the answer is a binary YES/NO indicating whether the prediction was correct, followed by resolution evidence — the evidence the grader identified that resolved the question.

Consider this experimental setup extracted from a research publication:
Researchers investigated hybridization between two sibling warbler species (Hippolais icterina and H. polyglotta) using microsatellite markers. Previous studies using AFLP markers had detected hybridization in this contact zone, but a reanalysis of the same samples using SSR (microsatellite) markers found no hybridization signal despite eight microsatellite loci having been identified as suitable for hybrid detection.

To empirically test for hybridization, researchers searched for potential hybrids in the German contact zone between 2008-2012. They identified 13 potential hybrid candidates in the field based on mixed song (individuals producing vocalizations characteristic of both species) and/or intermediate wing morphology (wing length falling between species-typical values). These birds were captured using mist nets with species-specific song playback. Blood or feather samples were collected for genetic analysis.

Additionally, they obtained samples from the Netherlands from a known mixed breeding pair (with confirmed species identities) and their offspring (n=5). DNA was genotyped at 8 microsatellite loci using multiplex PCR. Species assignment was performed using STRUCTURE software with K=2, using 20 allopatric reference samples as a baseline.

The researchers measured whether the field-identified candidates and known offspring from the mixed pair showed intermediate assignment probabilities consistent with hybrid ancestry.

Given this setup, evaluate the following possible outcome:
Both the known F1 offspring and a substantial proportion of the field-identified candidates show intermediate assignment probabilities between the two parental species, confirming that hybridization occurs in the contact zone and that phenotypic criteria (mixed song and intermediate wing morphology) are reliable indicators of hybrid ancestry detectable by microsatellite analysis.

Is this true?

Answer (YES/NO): NO